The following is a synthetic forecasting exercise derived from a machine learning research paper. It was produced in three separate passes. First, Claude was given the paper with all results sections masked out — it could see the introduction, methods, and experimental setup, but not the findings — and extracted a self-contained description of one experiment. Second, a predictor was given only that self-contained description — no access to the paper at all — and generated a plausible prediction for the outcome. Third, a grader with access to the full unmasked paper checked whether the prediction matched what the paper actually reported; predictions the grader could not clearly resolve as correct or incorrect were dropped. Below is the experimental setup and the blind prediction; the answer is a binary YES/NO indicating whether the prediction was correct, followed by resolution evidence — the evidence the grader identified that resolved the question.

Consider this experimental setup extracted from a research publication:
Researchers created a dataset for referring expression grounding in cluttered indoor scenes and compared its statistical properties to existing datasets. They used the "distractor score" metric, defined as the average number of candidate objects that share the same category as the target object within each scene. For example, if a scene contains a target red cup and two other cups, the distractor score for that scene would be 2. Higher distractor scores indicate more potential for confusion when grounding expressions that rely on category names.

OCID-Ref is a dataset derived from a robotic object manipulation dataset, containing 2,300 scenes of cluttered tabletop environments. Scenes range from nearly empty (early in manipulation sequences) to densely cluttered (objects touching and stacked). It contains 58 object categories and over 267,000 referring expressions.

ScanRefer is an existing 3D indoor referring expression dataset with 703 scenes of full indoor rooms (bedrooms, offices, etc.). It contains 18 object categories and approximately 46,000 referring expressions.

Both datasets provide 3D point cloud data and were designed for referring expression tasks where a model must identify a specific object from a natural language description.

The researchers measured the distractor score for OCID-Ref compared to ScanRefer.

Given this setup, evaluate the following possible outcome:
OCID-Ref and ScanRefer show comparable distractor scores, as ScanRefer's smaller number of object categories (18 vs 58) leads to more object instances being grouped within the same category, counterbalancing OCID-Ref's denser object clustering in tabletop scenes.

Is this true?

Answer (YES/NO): NO